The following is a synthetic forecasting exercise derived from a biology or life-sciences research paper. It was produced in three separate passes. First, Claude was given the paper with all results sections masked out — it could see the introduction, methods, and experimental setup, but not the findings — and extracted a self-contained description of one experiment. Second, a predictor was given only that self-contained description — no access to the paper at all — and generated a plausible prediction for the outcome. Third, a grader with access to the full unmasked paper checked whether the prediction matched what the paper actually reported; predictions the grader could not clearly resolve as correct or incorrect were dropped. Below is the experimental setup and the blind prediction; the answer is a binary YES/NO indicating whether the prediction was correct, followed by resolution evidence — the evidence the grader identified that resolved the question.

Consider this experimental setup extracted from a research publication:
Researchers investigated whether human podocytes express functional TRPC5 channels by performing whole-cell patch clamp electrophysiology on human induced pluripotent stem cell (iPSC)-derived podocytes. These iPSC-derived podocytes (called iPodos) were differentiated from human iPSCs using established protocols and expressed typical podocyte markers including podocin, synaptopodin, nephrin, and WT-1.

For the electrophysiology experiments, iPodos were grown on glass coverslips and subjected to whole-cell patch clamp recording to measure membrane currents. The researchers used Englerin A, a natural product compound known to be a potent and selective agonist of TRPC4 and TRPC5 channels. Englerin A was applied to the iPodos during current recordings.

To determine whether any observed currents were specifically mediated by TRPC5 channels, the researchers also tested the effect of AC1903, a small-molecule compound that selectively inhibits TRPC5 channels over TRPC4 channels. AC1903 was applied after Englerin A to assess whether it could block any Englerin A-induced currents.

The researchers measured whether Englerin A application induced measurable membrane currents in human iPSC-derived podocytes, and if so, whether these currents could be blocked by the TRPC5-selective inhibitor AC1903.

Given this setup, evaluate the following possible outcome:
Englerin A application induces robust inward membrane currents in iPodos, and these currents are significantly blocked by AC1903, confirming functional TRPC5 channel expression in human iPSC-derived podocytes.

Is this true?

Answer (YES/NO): YES